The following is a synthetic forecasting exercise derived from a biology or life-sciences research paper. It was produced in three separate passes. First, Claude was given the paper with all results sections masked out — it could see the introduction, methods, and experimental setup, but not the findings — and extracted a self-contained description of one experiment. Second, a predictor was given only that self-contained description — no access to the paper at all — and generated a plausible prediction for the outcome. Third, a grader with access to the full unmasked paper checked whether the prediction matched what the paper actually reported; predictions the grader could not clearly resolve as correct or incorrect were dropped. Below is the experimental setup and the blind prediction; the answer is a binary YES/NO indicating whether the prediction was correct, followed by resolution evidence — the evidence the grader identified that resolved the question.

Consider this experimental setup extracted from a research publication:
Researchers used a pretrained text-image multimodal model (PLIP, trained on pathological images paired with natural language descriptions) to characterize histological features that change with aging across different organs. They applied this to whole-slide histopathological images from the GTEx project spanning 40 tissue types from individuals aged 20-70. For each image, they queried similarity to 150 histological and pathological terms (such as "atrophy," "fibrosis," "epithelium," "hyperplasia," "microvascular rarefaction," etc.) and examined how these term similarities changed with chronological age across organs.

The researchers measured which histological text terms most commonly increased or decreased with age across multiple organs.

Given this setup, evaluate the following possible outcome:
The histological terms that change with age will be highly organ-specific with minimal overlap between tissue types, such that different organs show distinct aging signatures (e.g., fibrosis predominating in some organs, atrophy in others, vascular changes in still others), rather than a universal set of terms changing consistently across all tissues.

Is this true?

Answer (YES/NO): NO